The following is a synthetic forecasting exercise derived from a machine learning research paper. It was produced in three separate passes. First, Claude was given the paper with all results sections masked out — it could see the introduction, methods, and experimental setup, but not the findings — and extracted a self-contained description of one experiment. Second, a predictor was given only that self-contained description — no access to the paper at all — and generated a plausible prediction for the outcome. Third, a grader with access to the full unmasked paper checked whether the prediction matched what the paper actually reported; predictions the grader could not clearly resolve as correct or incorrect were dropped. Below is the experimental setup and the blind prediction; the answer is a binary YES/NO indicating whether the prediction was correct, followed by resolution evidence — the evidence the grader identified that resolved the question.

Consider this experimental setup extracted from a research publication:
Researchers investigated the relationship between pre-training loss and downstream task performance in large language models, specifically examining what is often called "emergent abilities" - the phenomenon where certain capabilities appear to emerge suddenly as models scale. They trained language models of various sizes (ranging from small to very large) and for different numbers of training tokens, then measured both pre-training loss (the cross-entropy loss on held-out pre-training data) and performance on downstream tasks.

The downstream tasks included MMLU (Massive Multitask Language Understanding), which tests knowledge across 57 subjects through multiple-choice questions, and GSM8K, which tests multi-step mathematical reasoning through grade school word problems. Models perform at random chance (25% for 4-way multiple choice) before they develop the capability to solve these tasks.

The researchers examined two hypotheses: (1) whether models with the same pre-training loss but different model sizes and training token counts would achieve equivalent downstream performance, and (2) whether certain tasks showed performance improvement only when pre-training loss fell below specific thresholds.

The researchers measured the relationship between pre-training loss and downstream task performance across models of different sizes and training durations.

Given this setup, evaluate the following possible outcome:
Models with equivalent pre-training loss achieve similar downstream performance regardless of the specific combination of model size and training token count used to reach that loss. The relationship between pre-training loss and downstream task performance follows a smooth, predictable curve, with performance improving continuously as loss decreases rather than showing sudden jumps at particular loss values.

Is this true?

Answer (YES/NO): NO